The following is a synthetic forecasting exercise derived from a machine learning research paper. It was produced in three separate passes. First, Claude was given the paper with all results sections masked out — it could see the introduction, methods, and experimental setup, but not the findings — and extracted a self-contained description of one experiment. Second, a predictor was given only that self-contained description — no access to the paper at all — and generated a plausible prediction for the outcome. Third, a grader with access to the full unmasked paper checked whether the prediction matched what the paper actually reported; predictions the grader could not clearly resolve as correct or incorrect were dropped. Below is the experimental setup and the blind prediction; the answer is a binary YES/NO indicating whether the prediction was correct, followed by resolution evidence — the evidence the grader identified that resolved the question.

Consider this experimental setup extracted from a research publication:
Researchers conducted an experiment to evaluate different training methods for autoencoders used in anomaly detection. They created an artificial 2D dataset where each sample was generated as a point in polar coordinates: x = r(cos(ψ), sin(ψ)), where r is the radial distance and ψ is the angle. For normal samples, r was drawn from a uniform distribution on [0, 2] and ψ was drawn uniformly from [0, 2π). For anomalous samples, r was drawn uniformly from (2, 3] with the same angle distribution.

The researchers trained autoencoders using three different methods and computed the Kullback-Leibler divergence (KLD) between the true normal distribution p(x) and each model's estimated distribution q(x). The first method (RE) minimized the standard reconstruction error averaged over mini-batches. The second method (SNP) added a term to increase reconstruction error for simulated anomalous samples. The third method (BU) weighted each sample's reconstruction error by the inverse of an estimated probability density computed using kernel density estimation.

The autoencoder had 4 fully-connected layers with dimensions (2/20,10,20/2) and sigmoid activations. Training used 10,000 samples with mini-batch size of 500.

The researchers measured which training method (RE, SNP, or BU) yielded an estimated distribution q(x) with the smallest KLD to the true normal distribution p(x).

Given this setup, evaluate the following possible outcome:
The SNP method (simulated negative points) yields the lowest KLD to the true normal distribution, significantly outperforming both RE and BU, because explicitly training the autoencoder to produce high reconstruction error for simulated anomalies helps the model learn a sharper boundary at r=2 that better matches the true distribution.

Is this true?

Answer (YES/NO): YES